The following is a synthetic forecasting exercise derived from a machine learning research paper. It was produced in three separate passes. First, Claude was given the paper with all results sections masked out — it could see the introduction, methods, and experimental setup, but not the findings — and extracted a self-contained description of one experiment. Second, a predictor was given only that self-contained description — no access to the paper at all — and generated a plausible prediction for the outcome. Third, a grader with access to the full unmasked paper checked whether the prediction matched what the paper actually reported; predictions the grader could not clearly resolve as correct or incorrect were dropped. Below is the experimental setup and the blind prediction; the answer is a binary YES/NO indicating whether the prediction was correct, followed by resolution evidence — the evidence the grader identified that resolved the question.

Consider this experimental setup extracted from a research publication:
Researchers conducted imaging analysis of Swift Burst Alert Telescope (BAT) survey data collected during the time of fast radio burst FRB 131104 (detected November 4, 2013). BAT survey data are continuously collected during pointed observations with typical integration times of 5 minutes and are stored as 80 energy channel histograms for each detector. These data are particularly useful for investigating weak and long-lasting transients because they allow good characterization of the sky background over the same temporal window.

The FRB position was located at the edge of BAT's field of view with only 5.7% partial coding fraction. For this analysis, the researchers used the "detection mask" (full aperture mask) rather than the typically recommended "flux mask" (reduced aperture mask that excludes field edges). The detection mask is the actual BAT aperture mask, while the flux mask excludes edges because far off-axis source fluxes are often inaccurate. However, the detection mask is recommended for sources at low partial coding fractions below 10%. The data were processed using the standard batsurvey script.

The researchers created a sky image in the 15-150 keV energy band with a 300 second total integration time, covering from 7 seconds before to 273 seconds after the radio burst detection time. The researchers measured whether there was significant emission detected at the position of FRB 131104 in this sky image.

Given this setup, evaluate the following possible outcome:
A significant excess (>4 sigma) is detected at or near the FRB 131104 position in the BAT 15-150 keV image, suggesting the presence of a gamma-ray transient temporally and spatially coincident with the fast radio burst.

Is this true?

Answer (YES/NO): NO